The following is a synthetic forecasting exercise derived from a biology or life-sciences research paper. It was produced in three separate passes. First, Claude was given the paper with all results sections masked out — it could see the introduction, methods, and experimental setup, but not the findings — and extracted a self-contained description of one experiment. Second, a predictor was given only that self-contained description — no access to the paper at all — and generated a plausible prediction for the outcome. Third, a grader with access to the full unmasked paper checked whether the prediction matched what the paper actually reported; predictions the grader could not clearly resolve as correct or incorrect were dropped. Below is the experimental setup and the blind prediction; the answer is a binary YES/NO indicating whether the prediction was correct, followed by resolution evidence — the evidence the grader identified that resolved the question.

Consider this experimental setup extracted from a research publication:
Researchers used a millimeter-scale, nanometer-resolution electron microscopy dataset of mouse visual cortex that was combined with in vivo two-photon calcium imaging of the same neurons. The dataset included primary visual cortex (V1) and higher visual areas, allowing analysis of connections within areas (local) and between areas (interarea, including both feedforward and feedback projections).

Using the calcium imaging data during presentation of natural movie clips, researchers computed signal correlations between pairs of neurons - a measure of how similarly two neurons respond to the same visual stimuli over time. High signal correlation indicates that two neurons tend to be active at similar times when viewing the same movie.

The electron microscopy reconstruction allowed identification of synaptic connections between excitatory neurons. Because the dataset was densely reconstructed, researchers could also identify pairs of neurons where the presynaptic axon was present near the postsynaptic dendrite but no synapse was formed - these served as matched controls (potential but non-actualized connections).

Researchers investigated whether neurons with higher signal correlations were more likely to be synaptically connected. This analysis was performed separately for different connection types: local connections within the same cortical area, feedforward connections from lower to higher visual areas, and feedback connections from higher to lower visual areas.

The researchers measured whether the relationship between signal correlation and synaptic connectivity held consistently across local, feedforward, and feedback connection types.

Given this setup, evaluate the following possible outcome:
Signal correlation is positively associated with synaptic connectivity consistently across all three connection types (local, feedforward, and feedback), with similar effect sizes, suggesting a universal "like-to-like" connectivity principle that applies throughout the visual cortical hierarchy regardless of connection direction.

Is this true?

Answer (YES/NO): YES